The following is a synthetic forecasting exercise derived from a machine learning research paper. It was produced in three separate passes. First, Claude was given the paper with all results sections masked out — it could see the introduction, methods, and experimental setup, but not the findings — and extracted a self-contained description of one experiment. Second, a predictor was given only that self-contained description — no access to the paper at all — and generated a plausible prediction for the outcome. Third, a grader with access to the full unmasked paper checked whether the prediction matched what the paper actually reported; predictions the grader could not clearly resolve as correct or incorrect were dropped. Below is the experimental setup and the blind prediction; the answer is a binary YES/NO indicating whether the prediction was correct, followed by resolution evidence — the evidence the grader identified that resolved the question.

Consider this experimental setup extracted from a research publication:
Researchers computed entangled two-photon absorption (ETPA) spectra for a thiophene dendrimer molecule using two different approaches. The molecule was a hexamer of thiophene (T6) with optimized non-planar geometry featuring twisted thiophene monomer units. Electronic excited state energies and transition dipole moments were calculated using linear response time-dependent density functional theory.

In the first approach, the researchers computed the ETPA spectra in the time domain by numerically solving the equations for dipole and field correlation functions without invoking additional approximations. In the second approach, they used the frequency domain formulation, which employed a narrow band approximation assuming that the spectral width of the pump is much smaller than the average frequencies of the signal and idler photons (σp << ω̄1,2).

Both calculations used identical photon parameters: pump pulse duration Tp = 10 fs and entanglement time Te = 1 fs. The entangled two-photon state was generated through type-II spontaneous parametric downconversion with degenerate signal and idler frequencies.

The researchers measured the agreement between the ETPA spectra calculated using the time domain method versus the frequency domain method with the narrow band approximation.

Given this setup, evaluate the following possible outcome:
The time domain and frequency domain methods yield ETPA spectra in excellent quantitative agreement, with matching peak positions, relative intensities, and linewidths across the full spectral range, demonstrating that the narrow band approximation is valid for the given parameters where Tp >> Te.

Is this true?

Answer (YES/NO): YES